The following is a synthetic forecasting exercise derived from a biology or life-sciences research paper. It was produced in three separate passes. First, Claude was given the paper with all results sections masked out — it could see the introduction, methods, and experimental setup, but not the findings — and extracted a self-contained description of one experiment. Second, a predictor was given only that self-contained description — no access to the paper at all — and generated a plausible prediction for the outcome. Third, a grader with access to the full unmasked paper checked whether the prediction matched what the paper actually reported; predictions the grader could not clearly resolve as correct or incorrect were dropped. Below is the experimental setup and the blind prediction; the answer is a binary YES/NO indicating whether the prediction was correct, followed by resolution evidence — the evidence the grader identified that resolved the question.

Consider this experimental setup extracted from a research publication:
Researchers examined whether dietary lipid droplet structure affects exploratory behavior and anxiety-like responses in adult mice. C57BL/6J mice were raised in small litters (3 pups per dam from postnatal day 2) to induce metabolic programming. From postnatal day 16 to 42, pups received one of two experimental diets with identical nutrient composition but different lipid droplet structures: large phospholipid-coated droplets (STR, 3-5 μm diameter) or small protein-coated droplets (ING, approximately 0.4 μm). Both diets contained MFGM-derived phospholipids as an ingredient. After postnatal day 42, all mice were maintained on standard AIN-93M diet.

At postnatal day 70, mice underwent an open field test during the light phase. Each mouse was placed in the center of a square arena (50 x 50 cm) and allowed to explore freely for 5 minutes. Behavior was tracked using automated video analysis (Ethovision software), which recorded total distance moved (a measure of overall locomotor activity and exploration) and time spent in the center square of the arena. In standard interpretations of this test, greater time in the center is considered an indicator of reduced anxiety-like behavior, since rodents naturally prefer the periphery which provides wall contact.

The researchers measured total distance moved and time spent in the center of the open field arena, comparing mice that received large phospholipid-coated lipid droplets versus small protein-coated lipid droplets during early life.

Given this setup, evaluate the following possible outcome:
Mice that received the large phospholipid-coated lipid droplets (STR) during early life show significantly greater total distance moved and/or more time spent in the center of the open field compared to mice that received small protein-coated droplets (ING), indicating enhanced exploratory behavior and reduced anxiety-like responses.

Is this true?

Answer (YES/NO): NO